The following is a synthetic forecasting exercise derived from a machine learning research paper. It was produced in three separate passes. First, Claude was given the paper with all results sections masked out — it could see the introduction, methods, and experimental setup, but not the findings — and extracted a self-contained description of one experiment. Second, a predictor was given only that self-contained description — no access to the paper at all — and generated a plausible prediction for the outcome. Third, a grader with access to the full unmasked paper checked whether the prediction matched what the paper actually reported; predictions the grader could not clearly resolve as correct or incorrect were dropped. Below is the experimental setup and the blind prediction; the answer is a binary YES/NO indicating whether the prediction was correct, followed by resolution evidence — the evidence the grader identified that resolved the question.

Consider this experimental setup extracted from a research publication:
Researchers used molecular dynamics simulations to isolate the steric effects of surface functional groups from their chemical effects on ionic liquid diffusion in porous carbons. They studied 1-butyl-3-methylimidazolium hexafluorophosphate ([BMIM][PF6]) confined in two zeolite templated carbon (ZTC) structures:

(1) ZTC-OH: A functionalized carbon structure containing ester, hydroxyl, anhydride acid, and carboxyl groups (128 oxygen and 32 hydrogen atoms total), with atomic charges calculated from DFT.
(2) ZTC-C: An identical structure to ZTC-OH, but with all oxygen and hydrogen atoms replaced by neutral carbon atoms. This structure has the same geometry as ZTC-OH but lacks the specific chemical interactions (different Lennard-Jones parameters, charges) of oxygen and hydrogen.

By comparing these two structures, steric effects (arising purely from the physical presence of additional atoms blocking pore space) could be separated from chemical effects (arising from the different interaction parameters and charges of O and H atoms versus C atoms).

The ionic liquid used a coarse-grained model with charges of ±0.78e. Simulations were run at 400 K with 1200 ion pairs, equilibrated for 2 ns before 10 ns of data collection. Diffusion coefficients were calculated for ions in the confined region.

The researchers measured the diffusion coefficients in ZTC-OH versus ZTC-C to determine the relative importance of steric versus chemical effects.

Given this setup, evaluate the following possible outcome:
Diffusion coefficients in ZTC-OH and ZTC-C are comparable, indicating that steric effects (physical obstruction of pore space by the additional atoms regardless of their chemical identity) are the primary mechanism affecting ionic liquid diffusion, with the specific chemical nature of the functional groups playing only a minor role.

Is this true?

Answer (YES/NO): NO